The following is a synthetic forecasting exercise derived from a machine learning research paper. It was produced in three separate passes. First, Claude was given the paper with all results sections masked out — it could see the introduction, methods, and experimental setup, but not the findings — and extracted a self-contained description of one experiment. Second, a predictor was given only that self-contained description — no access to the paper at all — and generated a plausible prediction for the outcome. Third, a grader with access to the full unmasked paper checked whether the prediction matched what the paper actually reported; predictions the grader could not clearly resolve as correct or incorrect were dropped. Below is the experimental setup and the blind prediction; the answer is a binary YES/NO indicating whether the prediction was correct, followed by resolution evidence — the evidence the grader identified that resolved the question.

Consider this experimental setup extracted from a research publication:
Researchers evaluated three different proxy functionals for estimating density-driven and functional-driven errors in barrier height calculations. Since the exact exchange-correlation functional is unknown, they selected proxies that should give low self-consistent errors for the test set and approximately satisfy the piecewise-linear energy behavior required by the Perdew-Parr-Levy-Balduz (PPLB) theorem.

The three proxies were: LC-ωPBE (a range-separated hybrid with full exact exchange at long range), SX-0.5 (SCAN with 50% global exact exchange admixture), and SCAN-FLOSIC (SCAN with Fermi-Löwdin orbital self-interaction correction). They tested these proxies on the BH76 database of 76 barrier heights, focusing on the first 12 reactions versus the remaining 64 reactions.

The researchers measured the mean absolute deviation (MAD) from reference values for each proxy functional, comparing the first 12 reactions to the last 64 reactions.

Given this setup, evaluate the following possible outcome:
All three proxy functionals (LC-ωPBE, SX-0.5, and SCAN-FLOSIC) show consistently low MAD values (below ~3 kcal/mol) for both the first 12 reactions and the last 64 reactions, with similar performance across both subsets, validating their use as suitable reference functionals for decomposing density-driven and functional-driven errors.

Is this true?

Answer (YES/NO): NO